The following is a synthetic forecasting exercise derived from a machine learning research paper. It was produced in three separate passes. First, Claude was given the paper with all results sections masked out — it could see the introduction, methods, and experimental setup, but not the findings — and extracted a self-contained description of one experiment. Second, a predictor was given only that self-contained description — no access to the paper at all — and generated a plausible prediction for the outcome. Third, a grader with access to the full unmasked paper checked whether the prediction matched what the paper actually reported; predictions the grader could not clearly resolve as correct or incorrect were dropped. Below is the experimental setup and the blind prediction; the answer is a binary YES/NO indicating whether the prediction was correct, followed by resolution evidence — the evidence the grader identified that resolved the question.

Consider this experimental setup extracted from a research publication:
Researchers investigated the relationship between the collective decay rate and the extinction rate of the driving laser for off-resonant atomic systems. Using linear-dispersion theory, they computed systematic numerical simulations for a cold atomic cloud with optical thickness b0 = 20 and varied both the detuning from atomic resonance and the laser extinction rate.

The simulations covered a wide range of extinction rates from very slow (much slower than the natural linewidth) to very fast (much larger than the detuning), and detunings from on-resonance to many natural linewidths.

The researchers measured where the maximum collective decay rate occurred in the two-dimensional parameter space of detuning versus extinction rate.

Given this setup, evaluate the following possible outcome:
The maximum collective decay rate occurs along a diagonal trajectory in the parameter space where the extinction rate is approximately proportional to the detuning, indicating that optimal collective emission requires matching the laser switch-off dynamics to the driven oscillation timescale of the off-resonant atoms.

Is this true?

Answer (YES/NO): YES